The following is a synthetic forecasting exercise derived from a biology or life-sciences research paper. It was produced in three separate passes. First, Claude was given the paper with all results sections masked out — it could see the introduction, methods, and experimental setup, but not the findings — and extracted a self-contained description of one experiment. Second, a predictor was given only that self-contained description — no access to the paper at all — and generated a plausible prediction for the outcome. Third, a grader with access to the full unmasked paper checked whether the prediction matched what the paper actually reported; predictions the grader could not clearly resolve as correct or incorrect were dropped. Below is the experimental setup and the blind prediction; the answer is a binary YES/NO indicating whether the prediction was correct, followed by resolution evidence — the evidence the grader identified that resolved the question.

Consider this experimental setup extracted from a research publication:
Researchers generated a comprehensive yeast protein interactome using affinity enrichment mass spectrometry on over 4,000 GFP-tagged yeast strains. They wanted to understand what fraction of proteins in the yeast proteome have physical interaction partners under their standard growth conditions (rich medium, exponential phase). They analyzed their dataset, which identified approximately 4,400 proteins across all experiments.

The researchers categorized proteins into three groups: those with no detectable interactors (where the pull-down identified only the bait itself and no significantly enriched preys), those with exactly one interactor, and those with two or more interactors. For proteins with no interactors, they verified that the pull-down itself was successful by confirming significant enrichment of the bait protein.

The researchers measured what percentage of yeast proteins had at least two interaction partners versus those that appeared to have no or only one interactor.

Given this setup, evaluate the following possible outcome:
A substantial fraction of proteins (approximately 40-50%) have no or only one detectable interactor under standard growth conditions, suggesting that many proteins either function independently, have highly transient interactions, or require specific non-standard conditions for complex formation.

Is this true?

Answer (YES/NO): NO